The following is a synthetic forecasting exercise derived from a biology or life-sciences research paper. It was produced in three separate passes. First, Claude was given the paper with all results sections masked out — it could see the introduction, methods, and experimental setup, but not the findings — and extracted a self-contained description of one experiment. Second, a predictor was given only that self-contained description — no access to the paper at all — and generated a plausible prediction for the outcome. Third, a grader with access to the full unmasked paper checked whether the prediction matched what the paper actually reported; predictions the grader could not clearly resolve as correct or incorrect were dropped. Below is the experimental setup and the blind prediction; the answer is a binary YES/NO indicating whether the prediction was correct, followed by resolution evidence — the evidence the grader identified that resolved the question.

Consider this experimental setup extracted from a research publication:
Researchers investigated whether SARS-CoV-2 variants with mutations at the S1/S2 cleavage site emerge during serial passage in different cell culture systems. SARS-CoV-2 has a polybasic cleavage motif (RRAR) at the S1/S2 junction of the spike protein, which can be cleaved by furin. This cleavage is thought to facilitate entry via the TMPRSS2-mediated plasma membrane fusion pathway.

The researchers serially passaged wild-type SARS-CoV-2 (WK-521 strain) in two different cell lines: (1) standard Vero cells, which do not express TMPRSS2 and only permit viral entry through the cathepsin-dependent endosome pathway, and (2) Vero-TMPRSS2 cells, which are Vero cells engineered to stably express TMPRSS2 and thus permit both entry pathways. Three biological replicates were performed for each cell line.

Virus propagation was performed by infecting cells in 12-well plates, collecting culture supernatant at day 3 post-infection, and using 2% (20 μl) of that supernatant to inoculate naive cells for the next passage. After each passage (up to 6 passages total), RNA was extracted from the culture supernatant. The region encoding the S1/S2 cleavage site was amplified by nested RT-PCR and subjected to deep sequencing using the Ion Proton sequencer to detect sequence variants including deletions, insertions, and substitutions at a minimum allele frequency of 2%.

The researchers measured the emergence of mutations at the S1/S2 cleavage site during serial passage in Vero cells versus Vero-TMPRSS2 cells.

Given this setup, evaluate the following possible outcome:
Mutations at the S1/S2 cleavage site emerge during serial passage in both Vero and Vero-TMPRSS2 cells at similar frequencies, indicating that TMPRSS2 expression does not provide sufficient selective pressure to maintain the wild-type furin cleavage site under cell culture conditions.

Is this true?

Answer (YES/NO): NO